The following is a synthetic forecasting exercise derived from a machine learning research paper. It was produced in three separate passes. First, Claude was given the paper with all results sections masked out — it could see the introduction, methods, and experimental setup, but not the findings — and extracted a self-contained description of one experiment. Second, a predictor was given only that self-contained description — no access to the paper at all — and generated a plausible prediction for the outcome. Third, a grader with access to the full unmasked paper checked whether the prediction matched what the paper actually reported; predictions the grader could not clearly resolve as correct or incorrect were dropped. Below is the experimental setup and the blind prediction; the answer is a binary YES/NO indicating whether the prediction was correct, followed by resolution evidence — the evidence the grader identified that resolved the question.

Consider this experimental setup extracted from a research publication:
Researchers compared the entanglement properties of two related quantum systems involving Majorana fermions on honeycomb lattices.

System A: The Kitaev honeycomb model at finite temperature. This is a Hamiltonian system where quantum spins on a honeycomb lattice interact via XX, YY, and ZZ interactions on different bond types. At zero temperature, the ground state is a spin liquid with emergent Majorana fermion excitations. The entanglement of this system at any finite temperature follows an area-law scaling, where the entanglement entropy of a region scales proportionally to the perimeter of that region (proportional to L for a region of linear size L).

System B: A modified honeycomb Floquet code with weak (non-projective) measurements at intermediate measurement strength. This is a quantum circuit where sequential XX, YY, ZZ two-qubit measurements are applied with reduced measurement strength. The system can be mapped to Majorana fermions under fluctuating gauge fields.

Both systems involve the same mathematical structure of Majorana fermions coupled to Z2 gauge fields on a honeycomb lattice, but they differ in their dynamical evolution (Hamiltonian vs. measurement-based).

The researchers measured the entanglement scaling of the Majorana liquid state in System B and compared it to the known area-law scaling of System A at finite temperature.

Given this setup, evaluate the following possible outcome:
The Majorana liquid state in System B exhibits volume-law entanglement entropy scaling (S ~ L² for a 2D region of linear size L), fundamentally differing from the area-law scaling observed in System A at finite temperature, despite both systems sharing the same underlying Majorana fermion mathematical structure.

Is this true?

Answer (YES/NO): NO